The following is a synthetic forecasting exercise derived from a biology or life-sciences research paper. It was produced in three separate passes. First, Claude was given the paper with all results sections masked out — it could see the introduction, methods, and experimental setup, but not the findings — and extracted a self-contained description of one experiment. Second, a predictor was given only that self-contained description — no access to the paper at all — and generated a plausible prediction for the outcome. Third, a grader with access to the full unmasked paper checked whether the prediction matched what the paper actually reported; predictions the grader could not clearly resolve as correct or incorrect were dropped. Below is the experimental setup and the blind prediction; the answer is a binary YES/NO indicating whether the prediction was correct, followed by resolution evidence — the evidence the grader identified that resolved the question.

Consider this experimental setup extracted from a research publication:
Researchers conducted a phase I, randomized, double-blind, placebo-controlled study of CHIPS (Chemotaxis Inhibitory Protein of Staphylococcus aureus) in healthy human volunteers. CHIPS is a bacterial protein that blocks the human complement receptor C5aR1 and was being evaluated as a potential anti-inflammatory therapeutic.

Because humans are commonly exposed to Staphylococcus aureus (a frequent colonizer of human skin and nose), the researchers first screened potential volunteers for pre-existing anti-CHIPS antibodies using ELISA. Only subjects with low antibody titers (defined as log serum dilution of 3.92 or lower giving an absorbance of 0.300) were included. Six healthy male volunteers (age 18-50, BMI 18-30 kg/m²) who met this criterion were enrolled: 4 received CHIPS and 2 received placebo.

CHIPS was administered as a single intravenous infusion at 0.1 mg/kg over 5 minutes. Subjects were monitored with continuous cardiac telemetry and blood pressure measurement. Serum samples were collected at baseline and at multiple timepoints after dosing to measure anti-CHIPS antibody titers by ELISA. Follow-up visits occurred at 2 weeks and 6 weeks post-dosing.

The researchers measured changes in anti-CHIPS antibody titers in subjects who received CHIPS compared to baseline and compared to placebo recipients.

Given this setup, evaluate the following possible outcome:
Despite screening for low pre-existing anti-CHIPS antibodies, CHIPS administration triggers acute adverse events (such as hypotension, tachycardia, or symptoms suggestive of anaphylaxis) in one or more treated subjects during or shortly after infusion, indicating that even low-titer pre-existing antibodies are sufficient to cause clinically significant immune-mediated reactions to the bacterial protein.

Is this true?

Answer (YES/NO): NO